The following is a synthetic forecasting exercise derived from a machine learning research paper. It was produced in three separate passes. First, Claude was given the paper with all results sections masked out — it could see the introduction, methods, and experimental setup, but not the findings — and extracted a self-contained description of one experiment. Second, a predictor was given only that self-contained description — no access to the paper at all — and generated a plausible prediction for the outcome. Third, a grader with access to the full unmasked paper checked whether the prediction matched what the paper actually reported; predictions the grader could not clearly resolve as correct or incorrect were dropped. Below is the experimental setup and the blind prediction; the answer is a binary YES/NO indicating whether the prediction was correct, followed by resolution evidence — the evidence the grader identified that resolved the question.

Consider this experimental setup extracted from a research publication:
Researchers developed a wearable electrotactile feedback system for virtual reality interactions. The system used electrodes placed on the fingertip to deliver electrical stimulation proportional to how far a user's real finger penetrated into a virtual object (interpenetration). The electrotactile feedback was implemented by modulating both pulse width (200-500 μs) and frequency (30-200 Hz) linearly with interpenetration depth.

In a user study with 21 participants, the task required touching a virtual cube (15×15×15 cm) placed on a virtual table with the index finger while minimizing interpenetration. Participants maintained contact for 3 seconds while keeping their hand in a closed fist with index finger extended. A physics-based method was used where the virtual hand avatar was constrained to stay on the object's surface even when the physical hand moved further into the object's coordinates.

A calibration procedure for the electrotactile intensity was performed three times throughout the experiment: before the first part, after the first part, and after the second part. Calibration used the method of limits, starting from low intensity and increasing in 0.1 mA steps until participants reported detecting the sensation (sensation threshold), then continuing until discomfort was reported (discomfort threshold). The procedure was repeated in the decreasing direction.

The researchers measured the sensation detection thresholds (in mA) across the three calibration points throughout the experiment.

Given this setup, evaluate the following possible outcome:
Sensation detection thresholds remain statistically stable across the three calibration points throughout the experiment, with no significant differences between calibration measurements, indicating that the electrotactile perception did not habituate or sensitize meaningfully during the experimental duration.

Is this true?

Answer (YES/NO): NO